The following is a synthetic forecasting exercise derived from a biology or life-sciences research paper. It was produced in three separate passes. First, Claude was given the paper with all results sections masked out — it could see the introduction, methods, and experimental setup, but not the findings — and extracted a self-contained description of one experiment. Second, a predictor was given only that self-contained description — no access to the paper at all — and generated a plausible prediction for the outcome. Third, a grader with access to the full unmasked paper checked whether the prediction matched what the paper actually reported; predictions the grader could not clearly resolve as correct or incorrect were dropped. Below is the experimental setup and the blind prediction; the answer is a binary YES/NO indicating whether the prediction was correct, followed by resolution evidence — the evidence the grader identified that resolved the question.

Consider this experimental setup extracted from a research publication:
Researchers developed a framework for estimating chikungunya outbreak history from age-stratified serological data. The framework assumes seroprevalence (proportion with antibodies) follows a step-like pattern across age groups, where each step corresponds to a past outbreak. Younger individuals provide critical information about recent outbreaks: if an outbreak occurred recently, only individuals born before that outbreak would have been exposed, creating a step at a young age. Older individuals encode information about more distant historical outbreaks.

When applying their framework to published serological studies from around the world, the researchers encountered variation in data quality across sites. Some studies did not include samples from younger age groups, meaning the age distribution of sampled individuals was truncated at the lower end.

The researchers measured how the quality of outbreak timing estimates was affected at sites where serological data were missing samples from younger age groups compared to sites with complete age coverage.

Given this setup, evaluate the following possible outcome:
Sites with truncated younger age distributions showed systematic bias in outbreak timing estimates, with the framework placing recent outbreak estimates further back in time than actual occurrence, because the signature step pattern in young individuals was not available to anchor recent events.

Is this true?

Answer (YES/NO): NO